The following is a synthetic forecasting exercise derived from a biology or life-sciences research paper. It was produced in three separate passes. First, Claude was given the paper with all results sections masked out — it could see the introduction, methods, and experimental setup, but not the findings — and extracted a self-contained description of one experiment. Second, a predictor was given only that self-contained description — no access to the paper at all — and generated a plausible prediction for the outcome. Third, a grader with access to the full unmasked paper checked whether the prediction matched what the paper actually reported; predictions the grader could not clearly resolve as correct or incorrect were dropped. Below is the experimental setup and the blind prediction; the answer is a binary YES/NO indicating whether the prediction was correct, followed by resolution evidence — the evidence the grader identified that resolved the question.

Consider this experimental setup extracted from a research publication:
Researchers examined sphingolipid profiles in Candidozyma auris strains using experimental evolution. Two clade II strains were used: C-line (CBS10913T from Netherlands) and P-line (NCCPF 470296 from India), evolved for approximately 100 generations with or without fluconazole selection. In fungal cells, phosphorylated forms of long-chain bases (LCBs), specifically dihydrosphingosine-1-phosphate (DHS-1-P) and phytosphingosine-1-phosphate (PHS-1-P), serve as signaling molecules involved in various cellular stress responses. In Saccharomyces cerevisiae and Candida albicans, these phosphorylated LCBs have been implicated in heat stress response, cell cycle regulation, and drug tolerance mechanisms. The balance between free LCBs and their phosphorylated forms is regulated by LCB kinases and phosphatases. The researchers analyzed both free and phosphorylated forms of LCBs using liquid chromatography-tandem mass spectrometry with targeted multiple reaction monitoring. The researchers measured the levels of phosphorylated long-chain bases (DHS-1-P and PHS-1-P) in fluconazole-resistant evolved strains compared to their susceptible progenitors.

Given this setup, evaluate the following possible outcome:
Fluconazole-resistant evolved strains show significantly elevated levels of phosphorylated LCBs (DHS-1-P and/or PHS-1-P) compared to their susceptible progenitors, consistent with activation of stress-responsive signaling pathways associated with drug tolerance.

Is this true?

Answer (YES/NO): NO